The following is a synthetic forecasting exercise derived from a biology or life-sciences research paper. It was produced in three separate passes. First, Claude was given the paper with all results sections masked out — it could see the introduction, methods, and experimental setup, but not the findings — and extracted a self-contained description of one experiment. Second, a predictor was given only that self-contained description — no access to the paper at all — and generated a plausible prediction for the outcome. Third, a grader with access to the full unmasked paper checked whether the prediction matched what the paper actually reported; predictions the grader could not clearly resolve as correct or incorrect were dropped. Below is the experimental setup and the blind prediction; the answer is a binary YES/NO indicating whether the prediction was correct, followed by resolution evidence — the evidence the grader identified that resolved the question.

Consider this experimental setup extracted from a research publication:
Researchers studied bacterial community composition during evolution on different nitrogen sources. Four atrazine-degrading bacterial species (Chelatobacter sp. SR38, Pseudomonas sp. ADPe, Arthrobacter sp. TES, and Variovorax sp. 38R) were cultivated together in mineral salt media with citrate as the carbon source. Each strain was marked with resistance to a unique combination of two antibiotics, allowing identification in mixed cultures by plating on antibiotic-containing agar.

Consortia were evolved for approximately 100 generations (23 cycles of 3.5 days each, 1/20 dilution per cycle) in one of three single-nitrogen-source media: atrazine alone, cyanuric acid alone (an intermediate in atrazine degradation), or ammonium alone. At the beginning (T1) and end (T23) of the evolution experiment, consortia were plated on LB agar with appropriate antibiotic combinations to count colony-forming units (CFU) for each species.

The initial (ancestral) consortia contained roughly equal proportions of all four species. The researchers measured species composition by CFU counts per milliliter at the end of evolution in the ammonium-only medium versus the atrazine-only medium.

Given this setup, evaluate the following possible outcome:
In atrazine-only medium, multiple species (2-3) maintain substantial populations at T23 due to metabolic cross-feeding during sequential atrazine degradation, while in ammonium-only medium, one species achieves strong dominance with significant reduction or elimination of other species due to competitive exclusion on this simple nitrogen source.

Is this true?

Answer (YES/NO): NO